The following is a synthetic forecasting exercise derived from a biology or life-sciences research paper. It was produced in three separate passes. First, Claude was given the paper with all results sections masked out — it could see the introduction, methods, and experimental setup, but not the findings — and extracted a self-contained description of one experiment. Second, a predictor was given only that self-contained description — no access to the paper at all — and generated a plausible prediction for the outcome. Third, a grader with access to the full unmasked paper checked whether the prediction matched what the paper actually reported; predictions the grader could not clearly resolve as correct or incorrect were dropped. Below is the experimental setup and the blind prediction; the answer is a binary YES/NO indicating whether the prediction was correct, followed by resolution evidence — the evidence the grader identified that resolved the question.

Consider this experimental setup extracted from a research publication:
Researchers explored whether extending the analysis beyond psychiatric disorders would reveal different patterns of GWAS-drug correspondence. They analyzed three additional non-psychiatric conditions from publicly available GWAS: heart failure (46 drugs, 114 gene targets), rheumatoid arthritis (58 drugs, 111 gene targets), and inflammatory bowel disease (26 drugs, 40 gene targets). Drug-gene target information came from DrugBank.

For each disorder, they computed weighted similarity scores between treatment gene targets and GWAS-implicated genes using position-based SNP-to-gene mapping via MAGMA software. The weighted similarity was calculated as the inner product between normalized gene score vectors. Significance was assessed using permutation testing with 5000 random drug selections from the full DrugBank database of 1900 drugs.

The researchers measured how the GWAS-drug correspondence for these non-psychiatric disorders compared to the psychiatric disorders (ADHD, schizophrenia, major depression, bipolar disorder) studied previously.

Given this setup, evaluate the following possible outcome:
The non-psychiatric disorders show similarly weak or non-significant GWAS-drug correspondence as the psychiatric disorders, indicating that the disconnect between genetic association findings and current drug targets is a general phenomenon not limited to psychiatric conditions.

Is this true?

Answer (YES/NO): YES